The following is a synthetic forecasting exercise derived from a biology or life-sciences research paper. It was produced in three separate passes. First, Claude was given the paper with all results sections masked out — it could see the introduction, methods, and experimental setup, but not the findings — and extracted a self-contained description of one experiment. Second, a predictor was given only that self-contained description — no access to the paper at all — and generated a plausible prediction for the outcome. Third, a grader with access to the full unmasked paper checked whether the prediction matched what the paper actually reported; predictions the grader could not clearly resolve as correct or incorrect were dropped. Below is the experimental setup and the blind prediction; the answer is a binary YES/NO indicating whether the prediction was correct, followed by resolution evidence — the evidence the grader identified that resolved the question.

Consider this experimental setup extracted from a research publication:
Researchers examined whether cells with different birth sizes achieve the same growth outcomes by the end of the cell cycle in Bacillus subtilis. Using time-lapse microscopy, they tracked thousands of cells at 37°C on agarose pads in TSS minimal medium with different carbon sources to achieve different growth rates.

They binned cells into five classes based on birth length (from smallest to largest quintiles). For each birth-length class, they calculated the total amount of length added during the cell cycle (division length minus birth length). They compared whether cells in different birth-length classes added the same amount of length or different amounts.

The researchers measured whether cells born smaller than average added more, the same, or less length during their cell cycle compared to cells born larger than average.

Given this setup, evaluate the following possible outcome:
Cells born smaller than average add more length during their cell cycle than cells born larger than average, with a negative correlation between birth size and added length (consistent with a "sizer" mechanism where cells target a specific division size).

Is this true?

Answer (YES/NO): NO